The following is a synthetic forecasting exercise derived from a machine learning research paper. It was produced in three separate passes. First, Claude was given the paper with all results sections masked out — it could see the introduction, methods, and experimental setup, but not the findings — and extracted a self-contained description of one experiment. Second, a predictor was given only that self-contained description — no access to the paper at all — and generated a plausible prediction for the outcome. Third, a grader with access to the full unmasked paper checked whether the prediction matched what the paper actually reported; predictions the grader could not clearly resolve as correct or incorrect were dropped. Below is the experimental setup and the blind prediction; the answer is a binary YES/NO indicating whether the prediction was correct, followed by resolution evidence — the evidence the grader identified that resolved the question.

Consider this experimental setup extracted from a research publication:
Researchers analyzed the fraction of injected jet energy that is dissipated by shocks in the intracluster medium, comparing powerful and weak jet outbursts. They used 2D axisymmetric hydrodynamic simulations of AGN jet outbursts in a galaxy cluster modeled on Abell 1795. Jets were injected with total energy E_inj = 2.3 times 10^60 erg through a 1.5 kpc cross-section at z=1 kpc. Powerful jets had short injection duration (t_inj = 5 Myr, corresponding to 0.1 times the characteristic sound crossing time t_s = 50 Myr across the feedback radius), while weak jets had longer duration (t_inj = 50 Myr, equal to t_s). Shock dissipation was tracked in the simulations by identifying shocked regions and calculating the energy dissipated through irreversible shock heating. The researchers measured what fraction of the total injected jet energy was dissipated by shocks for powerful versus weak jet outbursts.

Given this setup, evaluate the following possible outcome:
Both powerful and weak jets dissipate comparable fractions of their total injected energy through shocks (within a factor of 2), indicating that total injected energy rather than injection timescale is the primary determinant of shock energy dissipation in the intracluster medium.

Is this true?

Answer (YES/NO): NO